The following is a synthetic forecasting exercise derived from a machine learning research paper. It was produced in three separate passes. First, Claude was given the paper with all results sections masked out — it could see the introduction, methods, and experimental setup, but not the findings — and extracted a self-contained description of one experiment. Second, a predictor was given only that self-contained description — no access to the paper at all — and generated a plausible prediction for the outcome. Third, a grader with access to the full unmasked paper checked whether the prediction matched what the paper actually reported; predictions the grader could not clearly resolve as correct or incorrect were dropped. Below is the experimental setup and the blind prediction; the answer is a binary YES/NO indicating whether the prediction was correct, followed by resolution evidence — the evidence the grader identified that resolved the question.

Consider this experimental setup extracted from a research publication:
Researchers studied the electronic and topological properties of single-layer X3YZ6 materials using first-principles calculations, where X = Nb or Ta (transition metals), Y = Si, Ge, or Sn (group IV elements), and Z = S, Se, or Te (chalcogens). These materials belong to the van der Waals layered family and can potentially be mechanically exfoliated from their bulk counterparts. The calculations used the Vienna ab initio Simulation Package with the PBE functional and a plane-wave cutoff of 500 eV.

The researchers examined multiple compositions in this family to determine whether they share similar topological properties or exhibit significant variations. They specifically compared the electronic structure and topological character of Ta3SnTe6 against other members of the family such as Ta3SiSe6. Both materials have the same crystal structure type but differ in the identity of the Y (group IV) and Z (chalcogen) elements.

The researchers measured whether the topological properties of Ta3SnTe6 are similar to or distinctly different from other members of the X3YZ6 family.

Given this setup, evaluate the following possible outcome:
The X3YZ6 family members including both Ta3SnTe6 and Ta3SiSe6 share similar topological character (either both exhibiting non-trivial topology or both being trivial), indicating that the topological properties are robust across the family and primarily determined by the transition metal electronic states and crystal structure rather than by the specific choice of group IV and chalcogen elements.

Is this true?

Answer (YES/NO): YES